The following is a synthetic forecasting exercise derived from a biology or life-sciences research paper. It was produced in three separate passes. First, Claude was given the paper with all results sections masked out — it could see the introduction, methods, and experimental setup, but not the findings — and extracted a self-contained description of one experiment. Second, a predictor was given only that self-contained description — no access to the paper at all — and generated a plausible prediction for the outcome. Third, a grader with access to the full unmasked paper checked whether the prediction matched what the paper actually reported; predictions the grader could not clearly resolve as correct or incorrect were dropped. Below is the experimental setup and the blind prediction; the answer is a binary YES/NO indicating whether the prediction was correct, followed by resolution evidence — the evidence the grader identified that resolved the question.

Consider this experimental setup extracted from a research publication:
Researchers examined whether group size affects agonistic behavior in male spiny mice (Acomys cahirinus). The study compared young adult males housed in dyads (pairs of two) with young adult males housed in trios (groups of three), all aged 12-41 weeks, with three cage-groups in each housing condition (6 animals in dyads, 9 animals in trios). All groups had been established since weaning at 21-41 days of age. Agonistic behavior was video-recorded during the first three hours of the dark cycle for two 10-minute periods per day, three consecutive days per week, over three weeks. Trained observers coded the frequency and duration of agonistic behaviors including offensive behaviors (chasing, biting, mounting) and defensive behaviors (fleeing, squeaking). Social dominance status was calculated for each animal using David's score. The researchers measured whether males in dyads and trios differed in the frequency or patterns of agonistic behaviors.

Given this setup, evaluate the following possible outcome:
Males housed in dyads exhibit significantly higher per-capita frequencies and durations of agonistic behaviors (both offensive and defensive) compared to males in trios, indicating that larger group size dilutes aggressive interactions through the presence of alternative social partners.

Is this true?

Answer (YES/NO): NO